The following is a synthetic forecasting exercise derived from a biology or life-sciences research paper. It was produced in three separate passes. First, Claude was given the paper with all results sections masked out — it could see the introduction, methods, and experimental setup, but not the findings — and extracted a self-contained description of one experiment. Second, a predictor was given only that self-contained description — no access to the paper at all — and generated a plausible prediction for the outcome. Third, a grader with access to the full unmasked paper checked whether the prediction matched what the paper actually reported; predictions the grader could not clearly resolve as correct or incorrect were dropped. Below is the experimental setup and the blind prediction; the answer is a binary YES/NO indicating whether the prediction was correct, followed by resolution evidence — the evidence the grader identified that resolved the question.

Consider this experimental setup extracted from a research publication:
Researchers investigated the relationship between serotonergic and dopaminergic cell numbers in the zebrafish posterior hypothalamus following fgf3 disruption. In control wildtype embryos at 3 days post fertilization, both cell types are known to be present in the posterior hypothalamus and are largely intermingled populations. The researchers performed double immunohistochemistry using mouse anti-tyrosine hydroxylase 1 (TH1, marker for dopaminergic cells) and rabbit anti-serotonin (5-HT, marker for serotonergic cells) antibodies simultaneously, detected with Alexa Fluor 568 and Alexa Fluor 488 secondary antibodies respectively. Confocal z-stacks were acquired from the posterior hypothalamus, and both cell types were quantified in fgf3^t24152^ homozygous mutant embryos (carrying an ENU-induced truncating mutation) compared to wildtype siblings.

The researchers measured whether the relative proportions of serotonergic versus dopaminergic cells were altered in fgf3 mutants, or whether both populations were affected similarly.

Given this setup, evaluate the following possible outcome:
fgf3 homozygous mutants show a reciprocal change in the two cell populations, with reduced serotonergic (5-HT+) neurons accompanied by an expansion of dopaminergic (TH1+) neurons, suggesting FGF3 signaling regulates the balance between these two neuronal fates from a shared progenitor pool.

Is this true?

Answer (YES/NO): NO